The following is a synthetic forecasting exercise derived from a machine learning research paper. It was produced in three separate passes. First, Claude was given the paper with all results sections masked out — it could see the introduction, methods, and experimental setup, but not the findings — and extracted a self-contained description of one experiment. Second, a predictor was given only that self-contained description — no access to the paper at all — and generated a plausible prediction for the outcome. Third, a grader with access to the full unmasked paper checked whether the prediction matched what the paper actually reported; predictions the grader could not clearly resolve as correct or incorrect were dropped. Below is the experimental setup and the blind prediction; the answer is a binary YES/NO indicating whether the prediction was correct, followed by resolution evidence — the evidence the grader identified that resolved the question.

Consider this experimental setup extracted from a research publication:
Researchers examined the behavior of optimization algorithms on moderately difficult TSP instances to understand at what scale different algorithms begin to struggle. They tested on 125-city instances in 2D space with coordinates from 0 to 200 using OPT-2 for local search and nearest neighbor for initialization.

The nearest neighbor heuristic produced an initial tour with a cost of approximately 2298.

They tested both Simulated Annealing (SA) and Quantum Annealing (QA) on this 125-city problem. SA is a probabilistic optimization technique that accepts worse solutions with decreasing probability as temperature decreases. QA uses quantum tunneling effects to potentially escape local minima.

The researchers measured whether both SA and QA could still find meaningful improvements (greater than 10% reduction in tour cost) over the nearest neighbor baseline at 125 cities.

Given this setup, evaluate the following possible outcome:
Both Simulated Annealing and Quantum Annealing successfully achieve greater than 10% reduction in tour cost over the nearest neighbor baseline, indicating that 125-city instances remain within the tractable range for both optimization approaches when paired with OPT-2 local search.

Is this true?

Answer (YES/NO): YES